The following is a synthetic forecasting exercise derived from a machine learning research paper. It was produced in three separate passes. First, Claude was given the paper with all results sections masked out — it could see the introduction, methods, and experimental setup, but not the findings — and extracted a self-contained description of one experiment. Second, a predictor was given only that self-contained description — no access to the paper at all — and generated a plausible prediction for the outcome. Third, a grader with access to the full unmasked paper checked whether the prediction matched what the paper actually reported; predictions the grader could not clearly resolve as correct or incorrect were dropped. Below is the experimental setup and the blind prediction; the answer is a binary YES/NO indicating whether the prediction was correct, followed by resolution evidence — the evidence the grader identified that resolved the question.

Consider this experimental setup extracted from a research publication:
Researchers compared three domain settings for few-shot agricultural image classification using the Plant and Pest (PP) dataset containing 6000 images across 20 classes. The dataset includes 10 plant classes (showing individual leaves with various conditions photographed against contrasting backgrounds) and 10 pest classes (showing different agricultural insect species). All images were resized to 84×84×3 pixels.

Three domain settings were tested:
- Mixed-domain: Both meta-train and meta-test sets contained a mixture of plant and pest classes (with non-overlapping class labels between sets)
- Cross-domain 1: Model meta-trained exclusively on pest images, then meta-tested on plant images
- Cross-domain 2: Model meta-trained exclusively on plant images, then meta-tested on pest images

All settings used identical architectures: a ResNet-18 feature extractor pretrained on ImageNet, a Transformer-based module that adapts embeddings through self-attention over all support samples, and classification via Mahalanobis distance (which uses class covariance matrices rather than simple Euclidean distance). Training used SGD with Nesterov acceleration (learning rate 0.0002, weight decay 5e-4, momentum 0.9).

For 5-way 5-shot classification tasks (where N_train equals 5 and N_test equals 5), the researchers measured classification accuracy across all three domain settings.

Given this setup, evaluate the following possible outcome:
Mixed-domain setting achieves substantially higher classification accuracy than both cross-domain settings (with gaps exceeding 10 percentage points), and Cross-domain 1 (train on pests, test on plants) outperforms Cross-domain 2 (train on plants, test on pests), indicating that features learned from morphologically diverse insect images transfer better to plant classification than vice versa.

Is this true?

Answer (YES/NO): NO